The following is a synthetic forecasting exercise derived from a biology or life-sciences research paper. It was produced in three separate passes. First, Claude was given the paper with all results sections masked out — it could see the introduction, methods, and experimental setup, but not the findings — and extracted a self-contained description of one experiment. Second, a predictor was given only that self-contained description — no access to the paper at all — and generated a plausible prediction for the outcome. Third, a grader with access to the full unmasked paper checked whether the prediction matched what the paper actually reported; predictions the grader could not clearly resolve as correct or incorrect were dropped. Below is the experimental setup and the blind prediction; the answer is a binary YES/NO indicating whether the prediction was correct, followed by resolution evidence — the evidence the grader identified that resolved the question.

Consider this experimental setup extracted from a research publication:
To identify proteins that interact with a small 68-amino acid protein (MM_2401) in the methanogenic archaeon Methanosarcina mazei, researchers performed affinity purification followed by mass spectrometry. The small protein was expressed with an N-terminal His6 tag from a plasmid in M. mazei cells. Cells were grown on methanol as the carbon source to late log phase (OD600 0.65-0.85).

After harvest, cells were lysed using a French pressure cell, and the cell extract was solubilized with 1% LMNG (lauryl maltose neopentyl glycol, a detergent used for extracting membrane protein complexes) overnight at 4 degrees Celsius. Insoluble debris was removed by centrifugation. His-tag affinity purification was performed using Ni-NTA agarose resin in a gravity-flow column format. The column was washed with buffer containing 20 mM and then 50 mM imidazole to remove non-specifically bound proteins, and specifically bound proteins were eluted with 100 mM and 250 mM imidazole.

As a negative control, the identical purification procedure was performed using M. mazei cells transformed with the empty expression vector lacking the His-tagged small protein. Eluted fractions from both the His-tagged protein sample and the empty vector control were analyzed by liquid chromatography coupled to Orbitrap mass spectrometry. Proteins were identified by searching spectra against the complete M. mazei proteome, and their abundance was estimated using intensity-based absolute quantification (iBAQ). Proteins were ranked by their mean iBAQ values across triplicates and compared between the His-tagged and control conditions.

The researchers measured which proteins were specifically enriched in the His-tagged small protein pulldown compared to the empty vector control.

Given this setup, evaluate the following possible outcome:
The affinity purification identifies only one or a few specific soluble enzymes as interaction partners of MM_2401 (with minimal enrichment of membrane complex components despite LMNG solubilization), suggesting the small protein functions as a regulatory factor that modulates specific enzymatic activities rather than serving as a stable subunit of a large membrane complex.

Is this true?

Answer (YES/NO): NO